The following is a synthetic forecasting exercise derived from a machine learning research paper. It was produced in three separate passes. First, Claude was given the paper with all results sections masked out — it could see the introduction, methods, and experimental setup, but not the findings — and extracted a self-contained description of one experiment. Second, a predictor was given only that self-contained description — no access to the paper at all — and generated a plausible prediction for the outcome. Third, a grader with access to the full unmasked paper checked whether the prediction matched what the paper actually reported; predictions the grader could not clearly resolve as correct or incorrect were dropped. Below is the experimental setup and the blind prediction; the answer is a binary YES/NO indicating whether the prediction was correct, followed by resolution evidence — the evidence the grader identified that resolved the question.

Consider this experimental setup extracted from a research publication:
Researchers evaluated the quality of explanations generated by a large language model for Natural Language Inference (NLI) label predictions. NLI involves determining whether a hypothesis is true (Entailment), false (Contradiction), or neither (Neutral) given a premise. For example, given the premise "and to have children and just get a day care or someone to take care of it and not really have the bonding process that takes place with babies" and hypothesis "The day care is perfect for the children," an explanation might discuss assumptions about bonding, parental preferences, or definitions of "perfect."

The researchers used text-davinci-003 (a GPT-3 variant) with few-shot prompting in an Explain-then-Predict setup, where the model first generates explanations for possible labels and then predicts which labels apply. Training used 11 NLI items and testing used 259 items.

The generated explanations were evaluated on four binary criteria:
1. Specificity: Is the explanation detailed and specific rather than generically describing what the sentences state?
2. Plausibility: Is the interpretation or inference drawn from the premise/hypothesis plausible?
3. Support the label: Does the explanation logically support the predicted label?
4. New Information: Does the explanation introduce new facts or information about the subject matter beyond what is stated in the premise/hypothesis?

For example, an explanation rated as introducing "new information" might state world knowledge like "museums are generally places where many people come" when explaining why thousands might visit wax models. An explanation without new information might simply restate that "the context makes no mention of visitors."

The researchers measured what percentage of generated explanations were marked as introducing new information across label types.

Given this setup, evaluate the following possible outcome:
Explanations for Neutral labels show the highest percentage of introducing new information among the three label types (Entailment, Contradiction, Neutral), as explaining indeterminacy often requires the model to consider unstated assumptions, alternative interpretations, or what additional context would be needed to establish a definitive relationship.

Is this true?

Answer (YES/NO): NO